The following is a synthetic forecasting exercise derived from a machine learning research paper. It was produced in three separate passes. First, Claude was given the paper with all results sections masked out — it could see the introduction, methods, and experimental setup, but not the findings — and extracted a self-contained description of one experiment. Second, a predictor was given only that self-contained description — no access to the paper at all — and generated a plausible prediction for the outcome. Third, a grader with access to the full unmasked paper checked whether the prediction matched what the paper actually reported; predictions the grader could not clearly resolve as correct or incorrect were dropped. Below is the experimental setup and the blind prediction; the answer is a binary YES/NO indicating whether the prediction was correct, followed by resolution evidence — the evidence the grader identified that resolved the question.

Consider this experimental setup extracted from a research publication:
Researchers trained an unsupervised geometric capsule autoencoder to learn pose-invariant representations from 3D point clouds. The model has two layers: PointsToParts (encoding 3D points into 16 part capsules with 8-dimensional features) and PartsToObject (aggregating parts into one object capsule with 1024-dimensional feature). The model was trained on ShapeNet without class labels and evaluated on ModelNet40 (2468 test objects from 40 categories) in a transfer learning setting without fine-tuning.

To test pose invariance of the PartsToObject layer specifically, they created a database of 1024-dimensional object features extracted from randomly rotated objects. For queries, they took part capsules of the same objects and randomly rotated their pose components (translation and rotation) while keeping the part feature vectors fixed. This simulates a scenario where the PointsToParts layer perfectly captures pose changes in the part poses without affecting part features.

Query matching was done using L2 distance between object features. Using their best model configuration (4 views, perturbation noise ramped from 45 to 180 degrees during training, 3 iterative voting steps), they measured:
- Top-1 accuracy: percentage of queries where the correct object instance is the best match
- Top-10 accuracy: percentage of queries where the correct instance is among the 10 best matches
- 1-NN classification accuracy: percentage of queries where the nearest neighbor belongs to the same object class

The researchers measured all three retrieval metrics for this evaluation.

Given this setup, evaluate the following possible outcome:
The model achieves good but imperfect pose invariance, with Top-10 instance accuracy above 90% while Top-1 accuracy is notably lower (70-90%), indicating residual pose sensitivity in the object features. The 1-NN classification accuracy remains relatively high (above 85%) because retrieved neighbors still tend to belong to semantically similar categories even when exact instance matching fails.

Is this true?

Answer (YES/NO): NO